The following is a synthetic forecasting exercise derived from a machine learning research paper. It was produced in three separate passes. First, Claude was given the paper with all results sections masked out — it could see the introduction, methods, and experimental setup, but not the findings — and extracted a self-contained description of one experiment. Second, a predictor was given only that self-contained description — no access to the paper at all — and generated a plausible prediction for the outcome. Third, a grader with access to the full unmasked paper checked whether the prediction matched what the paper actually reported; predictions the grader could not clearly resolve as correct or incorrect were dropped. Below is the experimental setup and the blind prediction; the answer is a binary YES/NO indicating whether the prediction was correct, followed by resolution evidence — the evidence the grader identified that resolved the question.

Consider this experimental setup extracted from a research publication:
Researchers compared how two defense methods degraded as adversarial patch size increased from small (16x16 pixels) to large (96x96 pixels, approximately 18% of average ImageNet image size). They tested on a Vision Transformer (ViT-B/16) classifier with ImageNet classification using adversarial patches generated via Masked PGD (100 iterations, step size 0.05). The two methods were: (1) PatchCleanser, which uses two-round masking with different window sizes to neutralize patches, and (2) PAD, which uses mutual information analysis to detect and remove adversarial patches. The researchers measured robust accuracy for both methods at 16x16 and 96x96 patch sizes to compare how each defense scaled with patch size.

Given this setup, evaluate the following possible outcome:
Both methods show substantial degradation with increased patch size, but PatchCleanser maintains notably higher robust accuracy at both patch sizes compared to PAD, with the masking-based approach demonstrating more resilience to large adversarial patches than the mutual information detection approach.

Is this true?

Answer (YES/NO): NO